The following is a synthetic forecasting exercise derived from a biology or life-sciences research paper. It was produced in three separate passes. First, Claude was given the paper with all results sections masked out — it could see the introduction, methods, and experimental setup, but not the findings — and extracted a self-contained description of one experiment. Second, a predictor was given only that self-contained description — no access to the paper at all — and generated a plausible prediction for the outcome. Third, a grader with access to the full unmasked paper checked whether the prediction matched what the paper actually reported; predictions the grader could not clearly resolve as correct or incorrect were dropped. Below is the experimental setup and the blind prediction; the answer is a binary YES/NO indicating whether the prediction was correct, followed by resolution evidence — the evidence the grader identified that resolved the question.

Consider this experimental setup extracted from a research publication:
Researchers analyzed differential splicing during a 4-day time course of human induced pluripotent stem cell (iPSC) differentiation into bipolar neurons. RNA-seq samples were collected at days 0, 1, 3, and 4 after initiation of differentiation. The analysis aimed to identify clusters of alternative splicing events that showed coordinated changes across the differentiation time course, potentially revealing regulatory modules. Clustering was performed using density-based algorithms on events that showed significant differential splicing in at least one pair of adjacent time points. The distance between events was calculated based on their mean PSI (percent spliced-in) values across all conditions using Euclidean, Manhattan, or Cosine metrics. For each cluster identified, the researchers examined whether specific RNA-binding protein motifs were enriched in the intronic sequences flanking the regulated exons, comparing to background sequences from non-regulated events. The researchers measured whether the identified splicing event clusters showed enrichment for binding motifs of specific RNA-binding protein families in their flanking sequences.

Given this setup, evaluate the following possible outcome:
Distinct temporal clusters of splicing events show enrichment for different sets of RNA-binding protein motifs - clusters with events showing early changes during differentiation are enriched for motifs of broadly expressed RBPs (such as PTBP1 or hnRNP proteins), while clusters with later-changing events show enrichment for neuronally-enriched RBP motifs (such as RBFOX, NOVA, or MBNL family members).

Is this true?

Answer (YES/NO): NO